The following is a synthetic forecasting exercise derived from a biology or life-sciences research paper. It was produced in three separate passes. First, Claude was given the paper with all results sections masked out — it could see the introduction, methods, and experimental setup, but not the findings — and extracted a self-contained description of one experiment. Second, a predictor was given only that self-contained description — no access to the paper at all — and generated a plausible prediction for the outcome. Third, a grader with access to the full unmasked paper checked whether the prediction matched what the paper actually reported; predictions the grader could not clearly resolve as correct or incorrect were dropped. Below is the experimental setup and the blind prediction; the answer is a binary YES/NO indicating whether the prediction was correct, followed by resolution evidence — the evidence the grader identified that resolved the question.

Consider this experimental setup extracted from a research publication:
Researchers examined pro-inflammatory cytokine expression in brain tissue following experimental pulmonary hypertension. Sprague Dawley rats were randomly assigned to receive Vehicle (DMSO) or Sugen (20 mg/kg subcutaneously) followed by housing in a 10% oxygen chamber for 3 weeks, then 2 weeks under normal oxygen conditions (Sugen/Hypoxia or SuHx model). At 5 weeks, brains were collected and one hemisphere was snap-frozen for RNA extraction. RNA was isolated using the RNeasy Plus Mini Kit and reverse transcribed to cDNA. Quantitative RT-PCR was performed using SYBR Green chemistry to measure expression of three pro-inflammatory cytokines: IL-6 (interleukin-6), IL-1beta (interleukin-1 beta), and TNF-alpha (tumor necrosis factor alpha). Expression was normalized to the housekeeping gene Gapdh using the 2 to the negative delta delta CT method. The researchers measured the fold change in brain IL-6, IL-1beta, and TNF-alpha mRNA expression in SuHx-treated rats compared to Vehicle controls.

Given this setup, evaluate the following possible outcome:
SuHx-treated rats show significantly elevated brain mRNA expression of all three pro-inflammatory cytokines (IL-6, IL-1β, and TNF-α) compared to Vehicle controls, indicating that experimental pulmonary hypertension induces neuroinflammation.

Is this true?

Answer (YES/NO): NO